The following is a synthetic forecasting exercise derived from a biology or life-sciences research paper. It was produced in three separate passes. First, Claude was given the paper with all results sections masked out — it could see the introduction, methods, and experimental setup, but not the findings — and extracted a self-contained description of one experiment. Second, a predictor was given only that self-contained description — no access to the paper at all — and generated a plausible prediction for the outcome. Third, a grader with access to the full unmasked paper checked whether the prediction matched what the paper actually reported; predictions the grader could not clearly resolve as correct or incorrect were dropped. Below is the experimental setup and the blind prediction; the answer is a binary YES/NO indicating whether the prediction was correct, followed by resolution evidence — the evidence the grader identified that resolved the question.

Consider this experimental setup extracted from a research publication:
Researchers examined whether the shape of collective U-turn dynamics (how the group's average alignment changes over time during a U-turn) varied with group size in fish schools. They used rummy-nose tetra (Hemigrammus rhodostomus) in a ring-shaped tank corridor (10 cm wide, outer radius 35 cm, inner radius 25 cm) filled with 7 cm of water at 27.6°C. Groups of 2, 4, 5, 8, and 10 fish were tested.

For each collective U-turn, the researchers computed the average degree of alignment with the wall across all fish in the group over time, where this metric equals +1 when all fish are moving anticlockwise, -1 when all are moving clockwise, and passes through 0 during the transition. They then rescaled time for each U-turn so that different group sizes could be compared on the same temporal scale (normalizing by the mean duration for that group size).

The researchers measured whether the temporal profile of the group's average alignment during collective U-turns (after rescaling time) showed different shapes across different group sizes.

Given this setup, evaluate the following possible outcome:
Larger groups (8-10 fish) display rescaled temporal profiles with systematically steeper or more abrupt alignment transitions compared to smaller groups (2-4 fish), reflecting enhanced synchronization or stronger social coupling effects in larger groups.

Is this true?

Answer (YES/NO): NO